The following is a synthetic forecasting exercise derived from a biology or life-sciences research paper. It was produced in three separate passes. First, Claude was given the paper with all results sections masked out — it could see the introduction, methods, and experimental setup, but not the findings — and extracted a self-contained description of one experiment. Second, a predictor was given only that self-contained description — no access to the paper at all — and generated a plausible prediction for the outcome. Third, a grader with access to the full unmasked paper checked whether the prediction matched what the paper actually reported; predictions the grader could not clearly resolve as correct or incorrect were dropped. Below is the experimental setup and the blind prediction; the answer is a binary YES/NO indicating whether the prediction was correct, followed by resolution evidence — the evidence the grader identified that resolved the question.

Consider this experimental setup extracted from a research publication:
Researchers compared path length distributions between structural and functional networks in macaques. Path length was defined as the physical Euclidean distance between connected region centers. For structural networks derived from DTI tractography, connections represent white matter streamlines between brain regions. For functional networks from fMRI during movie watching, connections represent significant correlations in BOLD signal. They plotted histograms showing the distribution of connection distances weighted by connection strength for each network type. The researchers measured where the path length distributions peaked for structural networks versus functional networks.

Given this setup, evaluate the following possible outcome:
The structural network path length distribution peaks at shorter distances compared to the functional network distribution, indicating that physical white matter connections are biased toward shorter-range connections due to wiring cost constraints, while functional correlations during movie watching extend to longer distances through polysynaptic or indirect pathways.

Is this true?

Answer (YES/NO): YES